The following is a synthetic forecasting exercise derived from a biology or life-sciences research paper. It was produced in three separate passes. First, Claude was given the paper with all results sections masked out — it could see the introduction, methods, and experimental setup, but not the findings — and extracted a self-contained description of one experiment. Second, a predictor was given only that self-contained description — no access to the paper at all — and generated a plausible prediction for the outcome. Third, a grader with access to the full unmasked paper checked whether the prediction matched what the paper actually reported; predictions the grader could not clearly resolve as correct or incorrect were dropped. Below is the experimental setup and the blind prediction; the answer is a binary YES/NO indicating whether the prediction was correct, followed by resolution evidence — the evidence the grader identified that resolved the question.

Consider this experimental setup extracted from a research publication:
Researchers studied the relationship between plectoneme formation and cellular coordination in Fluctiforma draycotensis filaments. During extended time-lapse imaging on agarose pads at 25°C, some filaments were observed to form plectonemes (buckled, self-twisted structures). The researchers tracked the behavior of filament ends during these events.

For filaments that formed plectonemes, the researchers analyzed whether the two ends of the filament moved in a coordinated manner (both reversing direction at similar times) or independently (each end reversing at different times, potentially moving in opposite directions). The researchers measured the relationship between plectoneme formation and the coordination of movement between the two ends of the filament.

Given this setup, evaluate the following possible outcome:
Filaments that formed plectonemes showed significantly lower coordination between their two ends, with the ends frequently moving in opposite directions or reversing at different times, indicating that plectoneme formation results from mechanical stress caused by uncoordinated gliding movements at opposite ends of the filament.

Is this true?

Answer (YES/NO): NO